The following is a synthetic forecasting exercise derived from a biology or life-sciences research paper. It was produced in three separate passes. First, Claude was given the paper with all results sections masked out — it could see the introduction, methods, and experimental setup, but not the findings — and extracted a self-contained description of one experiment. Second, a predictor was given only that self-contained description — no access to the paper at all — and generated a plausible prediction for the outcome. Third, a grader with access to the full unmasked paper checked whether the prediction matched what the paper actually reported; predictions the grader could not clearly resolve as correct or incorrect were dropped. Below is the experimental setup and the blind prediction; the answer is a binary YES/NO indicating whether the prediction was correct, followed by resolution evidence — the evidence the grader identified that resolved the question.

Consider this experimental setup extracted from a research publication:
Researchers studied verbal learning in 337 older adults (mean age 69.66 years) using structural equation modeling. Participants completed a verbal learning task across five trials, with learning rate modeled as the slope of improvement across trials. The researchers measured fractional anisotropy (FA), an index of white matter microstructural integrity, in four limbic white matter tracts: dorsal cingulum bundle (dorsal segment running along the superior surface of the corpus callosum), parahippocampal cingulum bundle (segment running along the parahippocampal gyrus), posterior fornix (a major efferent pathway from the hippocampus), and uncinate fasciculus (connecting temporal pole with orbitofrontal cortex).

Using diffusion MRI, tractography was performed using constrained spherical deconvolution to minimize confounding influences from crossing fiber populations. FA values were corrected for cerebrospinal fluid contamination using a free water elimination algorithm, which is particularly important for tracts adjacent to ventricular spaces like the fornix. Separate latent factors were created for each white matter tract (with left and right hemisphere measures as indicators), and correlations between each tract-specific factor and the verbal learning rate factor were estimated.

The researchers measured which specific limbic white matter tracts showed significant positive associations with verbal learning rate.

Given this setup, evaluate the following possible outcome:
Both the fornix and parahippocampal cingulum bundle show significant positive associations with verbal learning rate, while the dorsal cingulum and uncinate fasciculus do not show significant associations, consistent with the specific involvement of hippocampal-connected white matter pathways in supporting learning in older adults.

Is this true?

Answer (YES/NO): YES